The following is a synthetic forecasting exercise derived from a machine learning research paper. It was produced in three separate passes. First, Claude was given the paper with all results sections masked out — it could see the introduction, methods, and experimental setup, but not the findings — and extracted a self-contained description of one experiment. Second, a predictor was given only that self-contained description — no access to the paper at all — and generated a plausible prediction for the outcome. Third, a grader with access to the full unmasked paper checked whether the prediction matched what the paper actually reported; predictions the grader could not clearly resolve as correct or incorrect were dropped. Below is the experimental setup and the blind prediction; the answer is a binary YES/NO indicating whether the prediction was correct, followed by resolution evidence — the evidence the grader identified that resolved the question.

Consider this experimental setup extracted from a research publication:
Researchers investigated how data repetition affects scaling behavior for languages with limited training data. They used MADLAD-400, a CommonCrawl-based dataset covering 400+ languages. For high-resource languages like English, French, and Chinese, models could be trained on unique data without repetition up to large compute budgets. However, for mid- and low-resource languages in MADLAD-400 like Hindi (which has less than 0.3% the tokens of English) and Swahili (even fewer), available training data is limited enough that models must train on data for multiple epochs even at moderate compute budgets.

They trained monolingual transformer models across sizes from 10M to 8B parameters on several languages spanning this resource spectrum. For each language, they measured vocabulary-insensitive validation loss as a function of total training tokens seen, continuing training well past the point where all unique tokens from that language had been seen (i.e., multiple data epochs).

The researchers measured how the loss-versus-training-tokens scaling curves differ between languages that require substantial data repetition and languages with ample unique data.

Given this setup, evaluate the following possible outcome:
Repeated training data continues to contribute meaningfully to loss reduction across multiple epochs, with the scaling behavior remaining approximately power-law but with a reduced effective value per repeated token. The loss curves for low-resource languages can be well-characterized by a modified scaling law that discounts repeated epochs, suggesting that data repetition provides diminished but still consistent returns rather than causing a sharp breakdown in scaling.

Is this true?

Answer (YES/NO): YES